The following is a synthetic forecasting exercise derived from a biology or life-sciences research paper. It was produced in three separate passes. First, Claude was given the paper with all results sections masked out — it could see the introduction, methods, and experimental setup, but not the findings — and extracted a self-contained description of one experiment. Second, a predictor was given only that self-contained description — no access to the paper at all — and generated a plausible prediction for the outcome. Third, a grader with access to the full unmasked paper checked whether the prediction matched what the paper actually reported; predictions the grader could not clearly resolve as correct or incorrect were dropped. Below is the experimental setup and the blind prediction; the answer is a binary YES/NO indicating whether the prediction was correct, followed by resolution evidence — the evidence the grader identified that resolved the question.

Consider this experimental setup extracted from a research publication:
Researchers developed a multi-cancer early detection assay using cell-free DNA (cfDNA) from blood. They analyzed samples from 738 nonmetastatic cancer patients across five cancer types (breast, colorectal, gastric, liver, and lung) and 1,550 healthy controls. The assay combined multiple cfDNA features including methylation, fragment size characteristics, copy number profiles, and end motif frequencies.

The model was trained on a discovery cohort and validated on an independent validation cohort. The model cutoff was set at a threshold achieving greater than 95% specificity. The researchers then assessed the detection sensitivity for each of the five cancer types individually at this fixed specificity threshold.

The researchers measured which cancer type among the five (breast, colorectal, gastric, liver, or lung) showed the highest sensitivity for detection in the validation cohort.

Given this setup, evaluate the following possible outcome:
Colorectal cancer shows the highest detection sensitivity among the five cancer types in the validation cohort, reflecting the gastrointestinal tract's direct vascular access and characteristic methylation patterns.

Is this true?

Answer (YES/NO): NO